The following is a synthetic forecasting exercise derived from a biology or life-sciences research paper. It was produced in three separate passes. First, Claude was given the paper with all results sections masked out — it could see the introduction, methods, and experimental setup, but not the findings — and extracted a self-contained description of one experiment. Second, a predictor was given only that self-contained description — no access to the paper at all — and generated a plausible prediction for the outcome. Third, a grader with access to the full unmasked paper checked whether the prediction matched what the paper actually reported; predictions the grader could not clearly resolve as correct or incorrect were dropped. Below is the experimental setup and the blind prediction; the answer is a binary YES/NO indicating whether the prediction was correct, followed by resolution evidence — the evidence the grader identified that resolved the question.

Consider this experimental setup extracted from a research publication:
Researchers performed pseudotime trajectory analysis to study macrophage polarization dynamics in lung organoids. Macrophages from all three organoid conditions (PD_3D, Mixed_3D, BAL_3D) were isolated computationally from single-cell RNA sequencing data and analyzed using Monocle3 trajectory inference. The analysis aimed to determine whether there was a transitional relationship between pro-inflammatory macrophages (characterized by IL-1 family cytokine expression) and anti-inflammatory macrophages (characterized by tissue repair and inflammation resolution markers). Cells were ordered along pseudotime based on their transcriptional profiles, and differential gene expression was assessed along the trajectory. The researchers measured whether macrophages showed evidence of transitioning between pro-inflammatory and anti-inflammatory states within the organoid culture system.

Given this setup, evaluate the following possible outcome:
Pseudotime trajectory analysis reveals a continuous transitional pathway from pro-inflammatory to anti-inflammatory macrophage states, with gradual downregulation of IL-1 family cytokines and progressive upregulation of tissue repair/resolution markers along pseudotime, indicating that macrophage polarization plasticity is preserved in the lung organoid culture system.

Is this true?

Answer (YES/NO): NO